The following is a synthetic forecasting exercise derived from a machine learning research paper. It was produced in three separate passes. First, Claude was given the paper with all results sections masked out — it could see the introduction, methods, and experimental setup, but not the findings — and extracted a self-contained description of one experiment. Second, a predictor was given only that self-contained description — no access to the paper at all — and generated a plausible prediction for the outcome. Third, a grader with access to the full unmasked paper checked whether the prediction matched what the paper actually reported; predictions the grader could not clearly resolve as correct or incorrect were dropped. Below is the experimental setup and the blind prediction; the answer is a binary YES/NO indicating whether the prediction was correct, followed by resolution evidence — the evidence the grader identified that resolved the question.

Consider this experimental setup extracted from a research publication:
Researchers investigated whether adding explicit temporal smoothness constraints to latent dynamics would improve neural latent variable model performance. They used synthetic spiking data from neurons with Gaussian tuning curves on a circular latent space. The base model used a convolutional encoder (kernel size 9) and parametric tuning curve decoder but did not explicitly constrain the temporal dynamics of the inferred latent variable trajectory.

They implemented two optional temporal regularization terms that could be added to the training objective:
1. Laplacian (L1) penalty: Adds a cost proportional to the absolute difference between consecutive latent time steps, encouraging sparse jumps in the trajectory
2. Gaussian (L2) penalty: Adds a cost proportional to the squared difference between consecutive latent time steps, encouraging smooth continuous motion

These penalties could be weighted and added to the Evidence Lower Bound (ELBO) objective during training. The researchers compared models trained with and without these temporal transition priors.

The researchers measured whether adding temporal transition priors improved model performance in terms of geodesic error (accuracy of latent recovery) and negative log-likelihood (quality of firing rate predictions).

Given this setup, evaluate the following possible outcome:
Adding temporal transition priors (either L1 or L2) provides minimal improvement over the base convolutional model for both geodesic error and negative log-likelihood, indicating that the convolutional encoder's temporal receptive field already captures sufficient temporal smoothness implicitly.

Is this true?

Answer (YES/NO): YES